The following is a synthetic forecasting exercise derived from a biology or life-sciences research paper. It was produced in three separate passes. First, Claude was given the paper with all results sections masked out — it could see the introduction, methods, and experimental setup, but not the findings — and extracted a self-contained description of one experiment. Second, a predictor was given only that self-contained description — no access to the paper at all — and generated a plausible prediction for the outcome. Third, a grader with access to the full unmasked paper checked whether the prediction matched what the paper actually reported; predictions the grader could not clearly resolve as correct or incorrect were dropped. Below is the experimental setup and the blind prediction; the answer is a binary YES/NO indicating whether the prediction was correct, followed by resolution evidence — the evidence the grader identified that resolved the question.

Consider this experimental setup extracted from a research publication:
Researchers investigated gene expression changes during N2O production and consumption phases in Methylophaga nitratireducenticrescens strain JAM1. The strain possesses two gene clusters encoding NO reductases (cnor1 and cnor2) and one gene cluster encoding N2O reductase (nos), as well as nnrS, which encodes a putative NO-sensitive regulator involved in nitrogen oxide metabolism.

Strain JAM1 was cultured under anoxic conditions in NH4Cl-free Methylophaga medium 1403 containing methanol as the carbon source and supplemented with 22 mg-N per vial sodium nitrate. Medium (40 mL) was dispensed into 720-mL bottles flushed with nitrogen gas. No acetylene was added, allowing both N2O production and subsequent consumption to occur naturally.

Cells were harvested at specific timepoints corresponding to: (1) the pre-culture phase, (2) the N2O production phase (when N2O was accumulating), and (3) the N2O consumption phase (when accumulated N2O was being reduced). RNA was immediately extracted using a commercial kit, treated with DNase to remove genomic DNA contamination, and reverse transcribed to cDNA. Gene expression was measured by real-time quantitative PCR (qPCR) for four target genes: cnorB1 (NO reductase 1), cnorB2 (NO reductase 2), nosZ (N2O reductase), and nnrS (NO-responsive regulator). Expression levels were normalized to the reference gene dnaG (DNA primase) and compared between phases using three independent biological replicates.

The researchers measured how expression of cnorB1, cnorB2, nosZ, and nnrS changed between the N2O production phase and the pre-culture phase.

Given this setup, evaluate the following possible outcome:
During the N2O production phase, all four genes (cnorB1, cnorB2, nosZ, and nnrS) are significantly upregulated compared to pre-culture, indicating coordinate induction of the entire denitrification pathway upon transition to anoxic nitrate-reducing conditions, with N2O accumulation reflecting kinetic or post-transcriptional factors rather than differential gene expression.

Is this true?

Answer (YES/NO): NO